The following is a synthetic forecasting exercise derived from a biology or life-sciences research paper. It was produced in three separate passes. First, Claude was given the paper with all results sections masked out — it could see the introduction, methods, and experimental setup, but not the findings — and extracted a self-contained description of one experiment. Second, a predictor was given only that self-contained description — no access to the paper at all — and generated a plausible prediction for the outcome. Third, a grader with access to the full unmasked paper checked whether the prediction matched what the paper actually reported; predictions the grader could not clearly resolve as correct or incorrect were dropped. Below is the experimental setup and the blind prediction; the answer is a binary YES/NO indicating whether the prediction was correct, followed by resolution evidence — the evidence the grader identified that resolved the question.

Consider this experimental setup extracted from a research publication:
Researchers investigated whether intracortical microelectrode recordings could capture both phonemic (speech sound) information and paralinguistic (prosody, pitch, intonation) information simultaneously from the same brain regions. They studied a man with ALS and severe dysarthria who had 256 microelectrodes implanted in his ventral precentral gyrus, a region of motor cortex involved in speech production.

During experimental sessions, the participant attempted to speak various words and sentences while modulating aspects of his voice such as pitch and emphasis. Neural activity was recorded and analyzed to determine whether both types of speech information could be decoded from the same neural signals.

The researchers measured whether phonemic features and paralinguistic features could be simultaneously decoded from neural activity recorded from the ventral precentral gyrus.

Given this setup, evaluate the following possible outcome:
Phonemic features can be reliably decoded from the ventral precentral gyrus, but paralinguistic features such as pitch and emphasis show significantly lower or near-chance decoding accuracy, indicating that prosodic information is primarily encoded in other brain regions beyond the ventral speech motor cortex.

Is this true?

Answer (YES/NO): NO